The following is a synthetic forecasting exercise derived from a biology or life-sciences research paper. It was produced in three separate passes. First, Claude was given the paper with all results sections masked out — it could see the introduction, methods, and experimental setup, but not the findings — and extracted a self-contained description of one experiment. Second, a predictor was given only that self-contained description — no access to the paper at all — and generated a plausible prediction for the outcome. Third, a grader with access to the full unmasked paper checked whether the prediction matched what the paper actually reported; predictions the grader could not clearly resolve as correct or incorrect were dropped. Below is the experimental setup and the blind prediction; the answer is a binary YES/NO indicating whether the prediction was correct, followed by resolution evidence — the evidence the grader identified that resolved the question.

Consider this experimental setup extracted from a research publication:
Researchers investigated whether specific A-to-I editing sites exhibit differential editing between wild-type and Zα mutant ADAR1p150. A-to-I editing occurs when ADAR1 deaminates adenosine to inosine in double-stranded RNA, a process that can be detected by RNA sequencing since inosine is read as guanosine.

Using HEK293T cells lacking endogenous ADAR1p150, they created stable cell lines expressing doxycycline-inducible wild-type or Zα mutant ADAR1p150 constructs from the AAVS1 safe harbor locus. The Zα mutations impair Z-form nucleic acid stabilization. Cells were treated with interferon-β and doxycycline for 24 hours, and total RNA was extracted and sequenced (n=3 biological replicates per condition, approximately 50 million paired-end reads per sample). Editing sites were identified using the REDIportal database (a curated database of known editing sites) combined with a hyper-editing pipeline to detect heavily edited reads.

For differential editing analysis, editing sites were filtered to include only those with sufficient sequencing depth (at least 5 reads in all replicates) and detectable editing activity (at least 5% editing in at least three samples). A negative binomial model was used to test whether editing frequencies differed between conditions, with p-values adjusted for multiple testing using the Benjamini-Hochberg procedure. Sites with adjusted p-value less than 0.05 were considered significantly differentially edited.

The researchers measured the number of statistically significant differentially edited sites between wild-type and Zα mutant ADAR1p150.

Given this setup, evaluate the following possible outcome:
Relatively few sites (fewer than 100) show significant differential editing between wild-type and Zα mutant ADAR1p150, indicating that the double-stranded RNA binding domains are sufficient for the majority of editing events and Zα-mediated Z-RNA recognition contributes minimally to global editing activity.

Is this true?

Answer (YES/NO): YES